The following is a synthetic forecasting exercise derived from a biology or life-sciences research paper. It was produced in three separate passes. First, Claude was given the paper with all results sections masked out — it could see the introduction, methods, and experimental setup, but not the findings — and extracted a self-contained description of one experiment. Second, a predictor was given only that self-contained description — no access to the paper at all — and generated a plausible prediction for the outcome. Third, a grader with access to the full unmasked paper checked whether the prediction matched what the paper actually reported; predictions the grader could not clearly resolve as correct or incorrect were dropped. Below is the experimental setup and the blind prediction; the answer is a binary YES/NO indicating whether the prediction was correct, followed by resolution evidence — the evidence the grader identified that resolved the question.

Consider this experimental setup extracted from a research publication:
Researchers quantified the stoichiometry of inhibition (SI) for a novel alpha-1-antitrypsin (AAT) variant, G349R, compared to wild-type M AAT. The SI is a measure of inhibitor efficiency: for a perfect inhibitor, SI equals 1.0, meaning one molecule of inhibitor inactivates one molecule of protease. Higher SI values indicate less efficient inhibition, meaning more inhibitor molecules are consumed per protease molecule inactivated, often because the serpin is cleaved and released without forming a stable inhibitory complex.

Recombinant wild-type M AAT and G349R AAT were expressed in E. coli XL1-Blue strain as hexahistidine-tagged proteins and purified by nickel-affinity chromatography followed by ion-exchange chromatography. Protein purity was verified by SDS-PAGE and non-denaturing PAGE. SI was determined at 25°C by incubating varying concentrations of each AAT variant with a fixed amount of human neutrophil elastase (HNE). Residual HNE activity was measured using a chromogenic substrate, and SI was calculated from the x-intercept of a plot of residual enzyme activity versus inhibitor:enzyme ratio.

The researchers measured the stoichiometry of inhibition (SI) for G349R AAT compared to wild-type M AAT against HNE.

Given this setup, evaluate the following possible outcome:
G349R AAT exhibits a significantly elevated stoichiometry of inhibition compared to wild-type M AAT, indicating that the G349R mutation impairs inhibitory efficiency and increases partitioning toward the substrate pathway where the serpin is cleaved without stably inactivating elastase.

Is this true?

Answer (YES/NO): YES